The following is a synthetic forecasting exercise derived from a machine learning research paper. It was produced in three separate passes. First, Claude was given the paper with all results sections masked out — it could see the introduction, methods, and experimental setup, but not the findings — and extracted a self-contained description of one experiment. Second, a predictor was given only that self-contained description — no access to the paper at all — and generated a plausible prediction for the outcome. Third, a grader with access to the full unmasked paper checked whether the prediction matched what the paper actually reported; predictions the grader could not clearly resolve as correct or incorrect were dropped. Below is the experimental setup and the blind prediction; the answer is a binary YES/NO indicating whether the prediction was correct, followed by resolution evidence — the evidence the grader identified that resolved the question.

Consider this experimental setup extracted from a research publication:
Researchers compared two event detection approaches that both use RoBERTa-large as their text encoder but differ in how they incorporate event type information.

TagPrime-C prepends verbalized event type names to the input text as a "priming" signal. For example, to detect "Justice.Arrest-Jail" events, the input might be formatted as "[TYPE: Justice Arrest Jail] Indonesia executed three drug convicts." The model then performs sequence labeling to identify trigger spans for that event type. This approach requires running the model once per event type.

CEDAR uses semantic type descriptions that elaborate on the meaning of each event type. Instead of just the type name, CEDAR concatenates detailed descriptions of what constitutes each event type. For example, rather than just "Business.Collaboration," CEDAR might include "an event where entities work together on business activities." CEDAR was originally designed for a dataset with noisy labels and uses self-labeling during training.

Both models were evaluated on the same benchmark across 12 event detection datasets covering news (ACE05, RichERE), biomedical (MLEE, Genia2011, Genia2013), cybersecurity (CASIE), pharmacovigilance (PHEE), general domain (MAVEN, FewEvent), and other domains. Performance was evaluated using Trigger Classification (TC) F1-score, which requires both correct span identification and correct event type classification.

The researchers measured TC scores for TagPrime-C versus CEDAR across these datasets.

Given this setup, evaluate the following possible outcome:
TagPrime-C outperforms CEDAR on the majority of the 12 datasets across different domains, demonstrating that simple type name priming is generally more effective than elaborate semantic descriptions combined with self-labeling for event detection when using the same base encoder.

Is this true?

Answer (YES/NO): YES